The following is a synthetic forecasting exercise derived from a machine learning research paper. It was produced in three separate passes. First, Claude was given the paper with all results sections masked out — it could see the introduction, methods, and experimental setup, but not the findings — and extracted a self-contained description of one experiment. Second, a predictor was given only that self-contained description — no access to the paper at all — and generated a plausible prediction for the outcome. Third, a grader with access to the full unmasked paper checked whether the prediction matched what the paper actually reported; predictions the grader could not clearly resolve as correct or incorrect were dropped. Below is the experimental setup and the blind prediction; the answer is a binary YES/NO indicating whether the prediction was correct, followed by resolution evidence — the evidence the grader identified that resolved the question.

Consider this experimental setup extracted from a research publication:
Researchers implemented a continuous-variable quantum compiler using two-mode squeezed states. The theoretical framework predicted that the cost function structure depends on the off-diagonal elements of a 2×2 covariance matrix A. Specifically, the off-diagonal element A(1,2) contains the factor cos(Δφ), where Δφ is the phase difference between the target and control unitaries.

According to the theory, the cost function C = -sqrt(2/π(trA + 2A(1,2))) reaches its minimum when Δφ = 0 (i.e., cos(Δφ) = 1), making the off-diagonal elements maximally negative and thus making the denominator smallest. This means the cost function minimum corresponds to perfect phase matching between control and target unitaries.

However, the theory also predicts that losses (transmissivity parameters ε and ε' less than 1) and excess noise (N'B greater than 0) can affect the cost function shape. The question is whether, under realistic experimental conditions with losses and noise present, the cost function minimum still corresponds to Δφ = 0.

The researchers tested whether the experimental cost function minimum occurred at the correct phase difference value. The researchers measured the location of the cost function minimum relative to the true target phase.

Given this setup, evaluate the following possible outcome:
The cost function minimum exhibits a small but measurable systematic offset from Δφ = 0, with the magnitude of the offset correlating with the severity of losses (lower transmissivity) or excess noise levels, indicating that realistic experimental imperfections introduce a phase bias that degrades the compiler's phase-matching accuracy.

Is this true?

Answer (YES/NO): NO